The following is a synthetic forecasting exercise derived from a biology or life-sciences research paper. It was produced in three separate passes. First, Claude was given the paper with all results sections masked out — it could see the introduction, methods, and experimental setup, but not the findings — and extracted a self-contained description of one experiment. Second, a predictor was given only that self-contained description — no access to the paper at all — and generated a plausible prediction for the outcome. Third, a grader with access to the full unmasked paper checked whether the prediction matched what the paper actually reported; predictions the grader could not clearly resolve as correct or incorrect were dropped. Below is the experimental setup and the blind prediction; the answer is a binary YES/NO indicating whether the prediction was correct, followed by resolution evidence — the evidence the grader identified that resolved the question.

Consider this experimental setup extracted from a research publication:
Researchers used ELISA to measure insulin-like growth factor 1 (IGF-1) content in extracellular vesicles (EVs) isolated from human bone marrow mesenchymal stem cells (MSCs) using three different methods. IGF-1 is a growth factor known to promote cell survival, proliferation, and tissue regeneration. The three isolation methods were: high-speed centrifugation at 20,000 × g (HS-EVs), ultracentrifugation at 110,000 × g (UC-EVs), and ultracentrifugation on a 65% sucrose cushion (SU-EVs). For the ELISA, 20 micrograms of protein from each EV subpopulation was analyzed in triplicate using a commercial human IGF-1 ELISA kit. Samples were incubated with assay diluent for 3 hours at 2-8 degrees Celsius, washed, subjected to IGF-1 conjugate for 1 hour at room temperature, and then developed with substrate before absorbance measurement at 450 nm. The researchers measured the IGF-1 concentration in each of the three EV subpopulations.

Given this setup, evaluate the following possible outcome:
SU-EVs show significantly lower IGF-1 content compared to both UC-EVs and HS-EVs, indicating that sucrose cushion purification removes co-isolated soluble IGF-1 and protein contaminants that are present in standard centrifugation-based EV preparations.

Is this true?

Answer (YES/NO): NO